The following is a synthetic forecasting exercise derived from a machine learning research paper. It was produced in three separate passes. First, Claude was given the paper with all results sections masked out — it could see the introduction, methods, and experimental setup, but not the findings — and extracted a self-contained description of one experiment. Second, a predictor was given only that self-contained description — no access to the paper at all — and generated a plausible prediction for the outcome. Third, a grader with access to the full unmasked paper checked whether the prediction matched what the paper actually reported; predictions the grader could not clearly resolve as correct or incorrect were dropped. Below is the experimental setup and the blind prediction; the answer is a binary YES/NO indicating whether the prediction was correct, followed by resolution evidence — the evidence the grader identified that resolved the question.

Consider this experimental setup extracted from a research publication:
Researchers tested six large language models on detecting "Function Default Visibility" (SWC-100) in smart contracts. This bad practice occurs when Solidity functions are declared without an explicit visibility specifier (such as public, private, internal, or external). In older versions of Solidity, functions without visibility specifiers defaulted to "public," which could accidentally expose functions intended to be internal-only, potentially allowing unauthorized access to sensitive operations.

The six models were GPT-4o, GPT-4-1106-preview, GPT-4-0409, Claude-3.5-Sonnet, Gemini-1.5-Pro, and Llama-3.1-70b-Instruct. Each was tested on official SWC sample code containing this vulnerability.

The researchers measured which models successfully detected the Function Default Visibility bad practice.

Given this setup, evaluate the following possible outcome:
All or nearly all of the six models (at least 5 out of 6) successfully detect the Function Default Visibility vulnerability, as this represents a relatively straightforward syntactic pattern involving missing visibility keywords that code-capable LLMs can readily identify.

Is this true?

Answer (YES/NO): NO